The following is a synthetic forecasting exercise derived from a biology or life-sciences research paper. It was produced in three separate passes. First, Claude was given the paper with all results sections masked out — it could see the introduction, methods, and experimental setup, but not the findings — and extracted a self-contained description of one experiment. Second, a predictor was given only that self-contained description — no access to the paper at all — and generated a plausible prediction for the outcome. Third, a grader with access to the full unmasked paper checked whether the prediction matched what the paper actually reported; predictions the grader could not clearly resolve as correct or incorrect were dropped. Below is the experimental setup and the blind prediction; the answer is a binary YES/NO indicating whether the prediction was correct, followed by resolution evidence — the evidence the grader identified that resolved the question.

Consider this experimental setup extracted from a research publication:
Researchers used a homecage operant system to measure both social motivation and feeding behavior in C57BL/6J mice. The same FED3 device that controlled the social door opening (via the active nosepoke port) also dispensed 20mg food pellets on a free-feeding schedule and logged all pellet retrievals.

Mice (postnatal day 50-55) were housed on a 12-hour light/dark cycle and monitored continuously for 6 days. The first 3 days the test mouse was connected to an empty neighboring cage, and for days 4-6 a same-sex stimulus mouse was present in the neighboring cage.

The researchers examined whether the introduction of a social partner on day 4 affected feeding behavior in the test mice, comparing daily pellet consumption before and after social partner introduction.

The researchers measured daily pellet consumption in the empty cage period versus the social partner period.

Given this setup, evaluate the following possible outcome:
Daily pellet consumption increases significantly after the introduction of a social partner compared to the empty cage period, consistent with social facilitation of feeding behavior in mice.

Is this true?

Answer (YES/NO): NO